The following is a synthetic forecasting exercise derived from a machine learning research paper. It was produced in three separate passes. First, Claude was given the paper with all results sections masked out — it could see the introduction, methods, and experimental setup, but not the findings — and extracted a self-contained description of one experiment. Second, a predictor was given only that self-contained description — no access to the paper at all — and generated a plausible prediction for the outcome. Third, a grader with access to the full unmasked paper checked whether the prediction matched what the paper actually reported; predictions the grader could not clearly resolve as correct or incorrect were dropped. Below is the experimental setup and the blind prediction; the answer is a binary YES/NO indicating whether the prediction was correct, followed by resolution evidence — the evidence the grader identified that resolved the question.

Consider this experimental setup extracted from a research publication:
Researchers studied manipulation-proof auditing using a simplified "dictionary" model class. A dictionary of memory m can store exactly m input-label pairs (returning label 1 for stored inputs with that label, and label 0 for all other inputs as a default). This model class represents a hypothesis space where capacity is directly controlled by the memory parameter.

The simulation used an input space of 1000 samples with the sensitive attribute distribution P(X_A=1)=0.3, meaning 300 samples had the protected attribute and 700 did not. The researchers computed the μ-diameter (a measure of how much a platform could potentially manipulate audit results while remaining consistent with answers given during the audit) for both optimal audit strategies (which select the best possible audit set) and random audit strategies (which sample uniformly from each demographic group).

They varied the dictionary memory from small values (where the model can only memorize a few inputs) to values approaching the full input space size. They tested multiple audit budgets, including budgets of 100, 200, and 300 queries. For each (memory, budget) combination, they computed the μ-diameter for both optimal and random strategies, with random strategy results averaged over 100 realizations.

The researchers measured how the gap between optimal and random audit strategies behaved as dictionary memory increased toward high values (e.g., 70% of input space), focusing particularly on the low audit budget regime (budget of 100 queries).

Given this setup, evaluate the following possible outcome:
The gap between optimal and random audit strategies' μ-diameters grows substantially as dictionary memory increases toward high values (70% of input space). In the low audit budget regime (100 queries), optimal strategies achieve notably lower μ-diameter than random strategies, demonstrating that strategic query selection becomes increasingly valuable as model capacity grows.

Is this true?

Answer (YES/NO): NO